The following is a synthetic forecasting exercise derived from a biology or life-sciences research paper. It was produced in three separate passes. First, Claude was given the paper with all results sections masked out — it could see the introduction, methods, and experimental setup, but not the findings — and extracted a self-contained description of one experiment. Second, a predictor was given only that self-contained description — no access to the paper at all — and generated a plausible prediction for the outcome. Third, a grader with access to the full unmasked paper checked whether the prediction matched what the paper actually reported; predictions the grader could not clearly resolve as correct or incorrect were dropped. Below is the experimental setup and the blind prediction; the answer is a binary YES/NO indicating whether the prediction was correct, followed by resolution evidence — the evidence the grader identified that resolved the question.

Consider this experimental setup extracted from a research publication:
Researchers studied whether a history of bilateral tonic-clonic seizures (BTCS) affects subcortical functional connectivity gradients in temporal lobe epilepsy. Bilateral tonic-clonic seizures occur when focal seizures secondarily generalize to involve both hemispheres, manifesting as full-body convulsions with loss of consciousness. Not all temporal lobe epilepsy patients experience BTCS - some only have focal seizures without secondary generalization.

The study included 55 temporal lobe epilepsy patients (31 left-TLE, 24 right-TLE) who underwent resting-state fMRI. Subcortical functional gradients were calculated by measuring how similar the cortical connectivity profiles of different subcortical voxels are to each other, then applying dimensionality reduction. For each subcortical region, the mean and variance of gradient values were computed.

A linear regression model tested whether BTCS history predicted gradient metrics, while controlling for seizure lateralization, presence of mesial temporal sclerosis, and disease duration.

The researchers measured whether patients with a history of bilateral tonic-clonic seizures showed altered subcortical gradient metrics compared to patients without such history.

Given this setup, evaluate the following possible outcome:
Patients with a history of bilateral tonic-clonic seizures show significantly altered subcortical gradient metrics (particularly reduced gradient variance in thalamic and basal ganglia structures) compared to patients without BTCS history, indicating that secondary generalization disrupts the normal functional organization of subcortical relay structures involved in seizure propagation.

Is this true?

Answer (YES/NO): NO